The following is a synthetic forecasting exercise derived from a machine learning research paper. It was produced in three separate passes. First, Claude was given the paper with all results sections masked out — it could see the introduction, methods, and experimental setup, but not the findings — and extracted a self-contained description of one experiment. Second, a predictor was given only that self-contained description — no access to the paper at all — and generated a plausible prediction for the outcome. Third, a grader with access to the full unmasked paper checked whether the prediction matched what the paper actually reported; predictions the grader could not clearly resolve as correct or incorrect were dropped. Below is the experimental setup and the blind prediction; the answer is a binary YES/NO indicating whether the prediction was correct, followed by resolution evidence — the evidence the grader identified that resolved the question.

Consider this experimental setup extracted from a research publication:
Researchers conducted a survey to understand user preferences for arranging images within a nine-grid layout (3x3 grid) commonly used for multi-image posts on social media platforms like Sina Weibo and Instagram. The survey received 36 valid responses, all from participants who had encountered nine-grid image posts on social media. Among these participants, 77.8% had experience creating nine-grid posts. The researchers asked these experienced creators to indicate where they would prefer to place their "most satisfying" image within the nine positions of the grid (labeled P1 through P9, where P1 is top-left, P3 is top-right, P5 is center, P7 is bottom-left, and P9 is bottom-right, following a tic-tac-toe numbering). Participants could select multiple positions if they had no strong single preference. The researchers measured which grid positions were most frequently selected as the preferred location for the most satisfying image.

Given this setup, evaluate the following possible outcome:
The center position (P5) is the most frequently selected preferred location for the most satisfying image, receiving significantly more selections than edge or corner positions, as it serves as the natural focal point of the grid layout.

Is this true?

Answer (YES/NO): YES